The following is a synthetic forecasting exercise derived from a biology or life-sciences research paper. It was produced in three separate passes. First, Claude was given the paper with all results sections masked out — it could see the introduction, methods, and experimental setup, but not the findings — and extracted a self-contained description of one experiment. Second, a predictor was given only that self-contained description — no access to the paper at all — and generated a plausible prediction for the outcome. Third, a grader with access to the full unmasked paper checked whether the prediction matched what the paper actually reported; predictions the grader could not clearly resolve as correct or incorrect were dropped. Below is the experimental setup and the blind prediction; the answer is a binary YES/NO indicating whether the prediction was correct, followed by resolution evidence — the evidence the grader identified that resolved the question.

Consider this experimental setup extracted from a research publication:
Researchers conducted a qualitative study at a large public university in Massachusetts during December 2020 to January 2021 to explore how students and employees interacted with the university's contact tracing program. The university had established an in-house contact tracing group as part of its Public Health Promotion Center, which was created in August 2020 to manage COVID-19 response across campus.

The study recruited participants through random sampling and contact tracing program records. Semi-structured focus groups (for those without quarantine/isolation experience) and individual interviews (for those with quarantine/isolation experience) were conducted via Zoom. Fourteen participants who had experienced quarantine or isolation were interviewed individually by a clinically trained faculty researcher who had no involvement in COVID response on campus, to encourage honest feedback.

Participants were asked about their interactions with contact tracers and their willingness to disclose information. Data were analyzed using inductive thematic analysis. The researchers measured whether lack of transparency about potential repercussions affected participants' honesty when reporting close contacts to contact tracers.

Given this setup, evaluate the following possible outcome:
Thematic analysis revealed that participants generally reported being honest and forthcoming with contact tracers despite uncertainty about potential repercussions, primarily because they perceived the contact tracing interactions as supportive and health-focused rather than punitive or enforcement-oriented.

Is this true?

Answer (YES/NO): NO